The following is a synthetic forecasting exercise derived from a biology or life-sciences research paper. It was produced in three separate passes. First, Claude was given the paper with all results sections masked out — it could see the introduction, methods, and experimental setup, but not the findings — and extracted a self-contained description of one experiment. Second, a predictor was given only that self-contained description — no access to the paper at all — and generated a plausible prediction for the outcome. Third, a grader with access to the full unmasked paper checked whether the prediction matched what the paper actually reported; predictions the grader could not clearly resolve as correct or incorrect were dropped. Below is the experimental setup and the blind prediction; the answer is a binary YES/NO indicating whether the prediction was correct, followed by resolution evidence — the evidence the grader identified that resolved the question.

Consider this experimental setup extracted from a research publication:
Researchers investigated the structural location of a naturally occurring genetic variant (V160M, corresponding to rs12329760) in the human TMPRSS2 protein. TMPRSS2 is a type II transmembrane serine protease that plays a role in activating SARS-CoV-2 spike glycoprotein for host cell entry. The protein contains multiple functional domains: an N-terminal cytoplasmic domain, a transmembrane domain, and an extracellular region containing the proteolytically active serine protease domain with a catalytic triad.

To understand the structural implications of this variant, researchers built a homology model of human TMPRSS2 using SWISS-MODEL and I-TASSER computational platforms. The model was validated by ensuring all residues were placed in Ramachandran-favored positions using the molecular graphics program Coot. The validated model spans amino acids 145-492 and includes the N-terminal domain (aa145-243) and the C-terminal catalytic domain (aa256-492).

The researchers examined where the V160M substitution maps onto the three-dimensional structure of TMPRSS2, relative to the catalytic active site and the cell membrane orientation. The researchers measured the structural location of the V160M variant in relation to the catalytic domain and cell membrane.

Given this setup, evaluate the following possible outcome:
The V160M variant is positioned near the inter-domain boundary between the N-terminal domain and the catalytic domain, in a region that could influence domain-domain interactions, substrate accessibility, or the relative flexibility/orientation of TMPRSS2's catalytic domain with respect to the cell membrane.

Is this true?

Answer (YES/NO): NO